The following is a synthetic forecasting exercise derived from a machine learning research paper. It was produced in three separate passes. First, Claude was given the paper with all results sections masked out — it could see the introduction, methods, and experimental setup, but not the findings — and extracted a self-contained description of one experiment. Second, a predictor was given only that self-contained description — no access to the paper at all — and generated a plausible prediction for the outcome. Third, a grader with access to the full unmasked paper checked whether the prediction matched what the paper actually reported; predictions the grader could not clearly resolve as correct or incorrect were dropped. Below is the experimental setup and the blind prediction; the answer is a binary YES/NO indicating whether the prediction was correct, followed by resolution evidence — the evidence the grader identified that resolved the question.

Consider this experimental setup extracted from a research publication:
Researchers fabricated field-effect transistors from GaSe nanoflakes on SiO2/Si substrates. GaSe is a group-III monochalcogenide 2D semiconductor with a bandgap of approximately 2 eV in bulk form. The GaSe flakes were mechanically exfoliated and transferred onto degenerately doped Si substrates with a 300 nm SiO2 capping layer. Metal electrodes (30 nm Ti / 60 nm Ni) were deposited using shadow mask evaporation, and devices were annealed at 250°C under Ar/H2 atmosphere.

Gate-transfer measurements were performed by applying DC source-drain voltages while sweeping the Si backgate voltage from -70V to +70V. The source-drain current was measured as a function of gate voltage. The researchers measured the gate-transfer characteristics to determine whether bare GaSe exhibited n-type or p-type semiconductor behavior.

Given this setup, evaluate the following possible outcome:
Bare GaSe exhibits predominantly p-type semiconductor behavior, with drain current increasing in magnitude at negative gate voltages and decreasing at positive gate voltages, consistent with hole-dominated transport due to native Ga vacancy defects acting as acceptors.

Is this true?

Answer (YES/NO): YES